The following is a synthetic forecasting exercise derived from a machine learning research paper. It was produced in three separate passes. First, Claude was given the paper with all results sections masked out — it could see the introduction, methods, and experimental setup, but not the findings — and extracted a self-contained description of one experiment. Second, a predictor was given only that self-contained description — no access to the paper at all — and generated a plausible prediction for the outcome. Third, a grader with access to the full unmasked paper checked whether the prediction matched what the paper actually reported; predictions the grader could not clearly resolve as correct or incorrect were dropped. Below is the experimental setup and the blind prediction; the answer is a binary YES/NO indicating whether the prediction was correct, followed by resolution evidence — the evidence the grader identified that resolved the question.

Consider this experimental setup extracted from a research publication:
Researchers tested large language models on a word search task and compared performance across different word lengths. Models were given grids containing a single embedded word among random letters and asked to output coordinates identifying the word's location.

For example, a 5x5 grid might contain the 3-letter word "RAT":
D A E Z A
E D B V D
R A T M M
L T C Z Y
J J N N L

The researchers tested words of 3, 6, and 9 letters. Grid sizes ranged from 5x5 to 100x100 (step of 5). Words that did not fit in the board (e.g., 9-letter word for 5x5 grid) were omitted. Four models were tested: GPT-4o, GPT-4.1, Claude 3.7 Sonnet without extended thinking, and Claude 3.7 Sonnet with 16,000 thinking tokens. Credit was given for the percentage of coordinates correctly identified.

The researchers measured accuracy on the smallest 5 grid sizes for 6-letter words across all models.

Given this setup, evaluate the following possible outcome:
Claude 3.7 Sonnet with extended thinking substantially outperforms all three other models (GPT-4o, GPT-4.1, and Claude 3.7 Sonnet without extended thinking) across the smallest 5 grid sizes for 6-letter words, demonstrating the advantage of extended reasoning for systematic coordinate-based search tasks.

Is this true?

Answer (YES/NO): NO